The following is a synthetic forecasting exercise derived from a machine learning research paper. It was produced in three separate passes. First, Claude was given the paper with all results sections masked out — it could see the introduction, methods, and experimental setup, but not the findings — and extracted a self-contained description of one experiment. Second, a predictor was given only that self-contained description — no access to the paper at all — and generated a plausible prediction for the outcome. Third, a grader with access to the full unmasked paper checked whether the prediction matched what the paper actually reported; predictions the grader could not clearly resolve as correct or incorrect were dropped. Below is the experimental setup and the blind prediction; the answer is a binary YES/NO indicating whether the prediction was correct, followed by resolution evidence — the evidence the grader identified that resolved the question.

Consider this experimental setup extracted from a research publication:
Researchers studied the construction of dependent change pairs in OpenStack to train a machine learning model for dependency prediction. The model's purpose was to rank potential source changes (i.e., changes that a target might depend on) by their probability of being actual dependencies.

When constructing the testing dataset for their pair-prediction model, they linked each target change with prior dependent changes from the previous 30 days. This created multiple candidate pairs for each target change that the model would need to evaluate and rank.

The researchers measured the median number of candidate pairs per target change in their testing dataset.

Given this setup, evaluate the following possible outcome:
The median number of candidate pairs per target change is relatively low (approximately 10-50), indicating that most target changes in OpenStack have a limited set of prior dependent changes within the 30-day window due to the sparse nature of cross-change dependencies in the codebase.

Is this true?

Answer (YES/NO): NO